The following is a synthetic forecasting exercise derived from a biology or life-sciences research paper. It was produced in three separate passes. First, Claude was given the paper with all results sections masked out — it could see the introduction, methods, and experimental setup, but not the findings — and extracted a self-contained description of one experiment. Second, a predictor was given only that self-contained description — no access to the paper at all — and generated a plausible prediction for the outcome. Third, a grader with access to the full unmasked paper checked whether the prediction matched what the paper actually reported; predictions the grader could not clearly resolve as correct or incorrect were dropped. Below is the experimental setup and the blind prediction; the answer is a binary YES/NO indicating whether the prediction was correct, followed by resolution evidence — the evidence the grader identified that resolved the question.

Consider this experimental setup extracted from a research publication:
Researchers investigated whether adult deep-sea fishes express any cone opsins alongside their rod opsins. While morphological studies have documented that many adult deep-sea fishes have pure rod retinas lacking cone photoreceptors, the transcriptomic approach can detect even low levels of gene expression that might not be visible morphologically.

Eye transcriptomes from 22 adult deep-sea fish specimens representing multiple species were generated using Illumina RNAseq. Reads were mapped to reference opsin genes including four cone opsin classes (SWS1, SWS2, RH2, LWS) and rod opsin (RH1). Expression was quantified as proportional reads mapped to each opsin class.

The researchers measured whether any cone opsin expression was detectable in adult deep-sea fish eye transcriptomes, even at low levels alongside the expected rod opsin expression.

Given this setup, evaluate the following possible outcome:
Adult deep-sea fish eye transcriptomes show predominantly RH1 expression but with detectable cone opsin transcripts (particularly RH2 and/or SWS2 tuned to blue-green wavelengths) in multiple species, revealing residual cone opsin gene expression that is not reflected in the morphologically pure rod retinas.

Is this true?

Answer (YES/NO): YES